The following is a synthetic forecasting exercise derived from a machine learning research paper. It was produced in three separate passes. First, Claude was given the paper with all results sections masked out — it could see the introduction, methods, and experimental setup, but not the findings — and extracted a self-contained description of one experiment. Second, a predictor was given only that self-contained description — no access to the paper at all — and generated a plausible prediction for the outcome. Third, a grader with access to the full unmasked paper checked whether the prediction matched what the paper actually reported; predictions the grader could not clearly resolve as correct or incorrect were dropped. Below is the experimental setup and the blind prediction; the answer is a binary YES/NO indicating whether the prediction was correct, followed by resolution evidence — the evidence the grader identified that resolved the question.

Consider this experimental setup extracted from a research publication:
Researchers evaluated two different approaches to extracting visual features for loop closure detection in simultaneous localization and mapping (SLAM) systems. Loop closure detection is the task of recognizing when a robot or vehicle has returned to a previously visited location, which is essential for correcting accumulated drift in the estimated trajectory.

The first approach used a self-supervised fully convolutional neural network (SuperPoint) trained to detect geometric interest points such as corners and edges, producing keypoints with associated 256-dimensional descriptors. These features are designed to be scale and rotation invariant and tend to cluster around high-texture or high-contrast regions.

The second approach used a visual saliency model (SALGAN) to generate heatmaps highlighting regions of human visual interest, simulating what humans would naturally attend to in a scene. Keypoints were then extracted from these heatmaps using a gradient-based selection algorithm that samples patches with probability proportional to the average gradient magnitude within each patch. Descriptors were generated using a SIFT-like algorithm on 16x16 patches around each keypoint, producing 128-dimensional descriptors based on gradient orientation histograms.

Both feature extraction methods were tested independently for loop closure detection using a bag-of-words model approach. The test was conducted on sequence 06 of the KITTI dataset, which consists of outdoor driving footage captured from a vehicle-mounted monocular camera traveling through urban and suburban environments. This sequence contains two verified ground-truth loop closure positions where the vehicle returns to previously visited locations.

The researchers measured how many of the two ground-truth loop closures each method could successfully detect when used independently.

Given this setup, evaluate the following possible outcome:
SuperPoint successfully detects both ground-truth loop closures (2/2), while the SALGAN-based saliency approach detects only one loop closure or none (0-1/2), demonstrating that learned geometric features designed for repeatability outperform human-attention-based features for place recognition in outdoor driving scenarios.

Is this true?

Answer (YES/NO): YES